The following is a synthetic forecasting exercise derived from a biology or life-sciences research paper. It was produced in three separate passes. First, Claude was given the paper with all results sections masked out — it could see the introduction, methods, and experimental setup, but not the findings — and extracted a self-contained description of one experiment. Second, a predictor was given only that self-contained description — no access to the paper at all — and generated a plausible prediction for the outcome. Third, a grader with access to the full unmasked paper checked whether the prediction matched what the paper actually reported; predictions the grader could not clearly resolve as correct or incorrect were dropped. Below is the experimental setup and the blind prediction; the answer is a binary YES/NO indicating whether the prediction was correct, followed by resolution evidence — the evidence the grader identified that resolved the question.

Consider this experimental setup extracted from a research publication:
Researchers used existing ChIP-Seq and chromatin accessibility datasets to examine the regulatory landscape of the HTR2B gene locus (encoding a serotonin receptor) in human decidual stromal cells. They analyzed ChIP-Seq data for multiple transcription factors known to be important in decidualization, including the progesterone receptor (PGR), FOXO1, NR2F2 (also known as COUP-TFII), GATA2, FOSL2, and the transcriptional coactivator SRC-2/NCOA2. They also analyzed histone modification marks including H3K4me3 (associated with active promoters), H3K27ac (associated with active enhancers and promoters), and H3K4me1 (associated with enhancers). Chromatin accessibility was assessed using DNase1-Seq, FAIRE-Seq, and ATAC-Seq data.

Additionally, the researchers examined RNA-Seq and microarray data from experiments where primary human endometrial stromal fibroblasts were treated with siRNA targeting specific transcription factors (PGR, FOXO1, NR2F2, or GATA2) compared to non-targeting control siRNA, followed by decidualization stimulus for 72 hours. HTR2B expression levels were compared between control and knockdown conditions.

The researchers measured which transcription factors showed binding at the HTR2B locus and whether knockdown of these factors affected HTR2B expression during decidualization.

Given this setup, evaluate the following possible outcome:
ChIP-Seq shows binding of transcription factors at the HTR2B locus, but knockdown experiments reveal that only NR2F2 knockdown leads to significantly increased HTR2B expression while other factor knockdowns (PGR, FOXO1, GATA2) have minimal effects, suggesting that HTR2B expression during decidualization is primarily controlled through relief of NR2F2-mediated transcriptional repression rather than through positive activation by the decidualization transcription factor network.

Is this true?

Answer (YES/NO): NO